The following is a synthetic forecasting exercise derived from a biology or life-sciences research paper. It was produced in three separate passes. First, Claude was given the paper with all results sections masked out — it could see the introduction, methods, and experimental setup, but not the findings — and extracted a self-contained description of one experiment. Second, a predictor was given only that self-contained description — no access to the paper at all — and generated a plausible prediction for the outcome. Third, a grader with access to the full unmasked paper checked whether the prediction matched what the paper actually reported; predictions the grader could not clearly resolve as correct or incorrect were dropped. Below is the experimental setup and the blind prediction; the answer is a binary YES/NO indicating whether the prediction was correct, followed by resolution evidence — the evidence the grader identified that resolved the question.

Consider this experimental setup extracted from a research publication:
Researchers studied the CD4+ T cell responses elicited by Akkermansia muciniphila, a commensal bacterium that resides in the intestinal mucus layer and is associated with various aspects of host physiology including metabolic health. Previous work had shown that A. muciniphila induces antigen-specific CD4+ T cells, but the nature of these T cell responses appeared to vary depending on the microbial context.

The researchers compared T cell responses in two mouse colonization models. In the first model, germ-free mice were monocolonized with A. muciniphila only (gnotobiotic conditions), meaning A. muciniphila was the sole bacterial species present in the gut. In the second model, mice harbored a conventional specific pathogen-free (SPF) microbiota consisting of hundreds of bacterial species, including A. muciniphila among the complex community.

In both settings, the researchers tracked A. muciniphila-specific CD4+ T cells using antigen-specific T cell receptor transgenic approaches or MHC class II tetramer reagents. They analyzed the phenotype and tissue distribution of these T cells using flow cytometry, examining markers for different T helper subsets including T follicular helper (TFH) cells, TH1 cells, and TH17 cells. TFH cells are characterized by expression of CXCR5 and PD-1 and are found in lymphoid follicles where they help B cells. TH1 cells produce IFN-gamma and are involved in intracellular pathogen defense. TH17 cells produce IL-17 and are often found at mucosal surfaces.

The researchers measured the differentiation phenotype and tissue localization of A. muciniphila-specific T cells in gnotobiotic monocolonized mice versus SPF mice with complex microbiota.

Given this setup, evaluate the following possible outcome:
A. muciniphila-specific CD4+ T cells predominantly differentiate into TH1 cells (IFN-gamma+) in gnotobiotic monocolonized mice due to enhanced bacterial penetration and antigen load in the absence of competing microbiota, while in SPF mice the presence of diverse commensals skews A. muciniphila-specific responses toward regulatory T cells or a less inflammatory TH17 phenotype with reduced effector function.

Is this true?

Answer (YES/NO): NO